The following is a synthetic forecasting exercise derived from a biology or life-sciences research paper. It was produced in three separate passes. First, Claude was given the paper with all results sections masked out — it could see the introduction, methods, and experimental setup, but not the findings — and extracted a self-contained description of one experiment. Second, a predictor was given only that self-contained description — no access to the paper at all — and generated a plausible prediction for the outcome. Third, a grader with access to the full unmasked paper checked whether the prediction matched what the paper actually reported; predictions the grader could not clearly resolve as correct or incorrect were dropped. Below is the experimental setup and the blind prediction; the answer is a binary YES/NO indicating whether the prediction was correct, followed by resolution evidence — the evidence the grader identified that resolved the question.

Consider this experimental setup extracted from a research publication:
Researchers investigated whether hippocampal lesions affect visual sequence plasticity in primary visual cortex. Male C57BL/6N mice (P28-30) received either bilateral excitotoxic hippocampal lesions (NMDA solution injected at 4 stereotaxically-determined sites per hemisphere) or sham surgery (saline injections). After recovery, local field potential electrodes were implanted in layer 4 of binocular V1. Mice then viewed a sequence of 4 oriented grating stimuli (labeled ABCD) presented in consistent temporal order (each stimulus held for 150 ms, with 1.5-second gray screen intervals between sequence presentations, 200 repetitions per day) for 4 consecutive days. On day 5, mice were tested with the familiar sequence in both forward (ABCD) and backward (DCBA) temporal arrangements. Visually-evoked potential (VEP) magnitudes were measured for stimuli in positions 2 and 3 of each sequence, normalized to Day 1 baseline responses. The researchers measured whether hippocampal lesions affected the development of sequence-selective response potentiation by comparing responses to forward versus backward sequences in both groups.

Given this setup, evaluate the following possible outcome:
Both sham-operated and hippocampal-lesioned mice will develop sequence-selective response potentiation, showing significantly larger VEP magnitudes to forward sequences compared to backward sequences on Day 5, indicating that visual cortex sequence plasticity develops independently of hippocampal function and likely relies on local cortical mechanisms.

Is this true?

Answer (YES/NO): NO